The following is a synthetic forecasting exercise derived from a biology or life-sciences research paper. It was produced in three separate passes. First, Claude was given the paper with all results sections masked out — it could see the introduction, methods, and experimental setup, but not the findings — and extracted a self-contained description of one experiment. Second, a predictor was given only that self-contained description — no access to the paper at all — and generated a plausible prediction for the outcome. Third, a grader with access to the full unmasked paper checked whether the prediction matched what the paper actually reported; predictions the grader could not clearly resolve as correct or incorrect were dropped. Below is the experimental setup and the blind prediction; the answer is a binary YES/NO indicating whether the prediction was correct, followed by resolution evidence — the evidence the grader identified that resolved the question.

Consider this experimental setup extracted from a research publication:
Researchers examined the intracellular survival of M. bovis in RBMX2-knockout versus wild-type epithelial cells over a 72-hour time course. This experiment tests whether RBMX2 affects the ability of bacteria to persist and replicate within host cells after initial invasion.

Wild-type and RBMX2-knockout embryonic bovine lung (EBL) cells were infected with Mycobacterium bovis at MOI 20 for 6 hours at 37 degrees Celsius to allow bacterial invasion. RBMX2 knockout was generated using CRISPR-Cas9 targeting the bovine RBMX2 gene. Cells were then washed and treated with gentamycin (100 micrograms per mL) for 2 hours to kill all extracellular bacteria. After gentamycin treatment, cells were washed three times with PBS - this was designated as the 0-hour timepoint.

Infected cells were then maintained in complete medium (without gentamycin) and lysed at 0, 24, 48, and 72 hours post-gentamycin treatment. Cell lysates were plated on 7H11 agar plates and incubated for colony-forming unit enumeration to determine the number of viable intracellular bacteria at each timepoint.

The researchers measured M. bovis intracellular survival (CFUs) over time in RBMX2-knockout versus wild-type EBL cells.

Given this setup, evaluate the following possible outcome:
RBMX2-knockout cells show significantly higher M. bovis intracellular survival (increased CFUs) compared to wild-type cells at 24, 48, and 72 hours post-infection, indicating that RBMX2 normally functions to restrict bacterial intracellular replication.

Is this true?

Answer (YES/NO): NO